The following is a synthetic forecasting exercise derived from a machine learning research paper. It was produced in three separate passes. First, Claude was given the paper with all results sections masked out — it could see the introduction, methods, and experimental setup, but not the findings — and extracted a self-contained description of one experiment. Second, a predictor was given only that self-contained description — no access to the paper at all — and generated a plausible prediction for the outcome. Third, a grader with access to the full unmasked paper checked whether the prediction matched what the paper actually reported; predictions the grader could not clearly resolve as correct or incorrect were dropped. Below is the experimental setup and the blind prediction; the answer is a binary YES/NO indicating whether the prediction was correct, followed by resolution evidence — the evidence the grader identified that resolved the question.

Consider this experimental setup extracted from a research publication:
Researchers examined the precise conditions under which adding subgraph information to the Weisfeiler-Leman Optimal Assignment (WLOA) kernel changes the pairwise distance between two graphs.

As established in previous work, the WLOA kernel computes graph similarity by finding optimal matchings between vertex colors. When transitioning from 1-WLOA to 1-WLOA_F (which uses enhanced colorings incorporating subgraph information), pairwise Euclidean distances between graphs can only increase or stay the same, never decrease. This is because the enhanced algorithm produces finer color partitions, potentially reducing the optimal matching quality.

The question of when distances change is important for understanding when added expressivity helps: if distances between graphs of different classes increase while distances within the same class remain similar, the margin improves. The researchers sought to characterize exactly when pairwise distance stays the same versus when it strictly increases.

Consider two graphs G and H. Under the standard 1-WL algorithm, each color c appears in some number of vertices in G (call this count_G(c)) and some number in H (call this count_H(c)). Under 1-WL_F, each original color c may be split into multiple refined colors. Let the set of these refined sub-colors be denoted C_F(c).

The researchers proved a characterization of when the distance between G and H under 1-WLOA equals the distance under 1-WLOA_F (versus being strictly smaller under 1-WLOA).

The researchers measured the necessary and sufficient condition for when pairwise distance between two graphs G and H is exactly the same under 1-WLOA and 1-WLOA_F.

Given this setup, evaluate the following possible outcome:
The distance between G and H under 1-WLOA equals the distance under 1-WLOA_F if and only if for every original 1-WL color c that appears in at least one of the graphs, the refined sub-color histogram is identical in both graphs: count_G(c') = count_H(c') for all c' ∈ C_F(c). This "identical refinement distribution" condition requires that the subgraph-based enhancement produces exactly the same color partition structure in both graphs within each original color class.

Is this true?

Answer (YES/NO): NO